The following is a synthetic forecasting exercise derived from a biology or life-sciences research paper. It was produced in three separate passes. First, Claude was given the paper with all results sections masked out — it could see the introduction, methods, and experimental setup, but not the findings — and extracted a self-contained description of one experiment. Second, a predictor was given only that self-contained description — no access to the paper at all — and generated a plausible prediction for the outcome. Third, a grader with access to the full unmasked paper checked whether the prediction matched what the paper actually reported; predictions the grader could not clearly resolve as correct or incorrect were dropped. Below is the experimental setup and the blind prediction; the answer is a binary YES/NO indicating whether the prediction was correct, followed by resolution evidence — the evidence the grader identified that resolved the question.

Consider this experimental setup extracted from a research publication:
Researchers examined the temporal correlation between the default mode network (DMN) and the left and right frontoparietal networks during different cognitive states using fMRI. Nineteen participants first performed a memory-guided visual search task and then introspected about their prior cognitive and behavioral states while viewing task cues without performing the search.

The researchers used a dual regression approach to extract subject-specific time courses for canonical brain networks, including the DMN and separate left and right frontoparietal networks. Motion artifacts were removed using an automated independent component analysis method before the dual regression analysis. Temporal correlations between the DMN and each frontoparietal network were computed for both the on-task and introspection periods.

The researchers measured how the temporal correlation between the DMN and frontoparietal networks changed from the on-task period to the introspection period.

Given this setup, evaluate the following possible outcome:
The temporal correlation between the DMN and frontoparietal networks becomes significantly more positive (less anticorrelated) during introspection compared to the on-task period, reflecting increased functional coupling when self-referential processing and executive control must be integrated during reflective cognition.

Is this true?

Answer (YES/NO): YES